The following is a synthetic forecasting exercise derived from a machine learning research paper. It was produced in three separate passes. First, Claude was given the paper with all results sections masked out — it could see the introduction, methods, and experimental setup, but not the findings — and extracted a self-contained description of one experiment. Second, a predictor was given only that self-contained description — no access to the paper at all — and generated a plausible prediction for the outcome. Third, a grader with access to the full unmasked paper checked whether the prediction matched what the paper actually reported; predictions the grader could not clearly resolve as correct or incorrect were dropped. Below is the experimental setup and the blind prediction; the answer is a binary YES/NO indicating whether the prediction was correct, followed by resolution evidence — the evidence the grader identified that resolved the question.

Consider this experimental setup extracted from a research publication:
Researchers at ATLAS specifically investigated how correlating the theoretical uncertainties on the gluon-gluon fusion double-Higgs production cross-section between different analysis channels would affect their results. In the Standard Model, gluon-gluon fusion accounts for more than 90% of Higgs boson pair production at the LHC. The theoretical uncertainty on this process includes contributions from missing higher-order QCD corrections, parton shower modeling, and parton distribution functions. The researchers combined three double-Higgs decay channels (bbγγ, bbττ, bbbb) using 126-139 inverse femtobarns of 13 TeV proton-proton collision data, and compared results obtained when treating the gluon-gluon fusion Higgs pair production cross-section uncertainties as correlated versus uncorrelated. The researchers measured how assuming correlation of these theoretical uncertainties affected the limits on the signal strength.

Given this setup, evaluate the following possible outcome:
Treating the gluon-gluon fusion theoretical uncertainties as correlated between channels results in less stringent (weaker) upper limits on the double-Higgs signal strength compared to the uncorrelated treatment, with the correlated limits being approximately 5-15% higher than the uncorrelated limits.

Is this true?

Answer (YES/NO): YES